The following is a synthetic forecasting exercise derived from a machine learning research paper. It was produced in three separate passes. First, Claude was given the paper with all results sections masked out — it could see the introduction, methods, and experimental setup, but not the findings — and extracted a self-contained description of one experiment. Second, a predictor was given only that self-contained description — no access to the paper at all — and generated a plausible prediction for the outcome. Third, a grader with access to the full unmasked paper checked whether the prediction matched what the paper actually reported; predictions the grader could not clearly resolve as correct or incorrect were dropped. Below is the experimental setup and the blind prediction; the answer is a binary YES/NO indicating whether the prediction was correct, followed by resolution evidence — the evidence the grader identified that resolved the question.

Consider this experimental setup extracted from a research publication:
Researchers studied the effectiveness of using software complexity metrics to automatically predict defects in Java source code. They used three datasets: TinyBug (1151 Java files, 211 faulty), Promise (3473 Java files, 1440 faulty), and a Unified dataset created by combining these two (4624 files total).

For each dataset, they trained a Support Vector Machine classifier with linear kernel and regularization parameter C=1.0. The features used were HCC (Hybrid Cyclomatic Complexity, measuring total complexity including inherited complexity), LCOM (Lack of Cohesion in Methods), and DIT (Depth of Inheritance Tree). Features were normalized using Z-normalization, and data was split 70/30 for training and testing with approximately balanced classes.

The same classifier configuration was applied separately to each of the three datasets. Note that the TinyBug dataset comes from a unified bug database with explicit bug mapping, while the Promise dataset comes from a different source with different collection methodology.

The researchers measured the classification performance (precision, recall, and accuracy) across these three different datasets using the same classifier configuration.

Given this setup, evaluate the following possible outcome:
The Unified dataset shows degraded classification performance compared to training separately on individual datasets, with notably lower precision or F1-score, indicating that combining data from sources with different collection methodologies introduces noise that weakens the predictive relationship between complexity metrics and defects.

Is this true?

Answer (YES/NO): NO